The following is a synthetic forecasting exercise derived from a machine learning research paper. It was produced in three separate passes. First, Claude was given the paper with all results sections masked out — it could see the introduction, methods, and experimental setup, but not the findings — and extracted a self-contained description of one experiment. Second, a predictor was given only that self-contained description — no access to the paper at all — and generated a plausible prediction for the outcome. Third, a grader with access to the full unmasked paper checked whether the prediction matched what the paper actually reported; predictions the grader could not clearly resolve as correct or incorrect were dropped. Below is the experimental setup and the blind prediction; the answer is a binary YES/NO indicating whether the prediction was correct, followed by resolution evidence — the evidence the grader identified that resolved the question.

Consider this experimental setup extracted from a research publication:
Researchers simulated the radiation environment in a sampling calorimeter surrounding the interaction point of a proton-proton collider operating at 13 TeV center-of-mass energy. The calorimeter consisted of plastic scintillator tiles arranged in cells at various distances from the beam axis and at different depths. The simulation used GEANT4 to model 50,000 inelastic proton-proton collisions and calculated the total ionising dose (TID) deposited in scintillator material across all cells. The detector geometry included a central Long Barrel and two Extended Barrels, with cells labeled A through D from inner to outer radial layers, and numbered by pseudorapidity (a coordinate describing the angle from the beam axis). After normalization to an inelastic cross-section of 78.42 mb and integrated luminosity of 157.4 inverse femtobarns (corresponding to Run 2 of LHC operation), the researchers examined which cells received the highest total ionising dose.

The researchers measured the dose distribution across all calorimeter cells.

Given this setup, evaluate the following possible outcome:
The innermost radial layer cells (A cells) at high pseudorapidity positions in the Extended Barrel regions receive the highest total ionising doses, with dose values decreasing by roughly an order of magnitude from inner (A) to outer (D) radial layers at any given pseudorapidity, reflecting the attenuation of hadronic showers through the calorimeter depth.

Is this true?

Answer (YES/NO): NO